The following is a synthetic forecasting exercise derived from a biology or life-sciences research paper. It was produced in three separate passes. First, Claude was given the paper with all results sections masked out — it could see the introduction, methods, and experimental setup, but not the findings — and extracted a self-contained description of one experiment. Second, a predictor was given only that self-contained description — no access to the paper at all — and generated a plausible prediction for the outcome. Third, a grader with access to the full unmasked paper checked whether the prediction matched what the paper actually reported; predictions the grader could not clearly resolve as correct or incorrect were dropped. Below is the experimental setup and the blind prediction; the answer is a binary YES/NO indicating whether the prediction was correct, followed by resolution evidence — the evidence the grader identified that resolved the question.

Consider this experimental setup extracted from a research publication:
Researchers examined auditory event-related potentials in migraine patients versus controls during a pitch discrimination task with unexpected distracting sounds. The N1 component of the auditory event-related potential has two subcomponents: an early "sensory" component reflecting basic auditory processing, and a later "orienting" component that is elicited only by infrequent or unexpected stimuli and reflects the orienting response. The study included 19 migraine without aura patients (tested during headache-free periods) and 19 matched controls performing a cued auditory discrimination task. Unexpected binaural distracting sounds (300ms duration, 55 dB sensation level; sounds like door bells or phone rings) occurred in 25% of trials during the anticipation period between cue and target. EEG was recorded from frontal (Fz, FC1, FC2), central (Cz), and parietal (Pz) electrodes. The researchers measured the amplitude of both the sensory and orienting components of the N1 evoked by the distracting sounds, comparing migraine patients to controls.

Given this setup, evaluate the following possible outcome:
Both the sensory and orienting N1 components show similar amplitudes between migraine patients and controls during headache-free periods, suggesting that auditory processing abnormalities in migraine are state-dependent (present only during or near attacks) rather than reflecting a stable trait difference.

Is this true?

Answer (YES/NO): NO